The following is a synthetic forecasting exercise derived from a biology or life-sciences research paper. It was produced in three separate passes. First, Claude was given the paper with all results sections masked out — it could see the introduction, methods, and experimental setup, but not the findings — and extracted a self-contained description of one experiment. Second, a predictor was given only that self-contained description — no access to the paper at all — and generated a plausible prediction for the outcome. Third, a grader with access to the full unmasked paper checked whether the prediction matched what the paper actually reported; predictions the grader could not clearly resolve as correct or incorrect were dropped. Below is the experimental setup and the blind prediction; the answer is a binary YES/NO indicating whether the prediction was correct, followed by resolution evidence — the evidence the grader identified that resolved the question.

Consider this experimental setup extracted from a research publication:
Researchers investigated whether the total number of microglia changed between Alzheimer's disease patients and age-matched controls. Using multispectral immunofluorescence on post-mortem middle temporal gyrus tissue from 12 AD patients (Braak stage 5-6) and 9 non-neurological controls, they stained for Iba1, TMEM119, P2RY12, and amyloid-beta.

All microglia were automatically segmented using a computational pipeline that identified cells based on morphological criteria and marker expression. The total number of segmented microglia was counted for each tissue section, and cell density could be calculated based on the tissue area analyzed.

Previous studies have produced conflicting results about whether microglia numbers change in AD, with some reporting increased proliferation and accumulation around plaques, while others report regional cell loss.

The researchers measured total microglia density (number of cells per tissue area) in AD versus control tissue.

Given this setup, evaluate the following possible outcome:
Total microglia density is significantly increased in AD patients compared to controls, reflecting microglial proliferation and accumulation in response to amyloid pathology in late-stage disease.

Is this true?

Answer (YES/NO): NO